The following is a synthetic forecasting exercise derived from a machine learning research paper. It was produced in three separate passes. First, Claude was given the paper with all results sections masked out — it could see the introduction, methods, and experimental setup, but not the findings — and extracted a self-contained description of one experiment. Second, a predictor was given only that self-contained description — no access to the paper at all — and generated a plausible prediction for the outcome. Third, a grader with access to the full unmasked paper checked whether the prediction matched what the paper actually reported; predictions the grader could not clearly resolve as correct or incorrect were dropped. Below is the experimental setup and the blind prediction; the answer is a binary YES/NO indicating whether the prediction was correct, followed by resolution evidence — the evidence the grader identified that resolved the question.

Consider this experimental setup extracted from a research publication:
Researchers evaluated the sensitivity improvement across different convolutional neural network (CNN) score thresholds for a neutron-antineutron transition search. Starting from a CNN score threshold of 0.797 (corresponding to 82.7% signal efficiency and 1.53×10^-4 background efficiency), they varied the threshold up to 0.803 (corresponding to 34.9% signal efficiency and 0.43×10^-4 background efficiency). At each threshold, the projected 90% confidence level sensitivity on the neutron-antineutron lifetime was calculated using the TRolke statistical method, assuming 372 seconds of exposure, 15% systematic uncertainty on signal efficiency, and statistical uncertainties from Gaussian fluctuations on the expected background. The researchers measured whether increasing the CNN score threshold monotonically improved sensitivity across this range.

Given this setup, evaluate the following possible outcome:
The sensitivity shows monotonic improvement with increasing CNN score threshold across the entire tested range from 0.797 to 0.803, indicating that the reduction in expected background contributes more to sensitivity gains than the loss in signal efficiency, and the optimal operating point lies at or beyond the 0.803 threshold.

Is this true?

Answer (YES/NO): NO